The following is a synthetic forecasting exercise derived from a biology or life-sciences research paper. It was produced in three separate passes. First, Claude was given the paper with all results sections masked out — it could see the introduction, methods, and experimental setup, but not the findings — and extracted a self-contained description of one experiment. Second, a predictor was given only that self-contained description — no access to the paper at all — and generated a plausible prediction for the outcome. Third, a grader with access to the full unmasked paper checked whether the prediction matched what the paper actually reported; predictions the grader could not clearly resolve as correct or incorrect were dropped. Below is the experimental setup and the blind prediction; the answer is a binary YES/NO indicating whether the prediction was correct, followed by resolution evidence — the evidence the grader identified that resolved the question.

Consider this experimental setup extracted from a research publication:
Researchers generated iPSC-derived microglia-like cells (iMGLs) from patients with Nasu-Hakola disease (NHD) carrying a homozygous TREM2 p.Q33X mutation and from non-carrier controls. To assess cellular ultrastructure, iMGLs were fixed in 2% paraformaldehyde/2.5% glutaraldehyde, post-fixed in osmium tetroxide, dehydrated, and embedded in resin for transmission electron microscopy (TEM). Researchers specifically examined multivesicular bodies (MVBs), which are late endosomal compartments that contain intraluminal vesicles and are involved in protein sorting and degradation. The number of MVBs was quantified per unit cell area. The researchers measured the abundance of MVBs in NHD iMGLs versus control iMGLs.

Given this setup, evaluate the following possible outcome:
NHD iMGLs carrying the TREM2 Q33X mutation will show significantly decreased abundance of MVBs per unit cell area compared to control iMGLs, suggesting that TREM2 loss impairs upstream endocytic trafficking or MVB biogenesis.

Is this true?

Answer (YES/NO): NO